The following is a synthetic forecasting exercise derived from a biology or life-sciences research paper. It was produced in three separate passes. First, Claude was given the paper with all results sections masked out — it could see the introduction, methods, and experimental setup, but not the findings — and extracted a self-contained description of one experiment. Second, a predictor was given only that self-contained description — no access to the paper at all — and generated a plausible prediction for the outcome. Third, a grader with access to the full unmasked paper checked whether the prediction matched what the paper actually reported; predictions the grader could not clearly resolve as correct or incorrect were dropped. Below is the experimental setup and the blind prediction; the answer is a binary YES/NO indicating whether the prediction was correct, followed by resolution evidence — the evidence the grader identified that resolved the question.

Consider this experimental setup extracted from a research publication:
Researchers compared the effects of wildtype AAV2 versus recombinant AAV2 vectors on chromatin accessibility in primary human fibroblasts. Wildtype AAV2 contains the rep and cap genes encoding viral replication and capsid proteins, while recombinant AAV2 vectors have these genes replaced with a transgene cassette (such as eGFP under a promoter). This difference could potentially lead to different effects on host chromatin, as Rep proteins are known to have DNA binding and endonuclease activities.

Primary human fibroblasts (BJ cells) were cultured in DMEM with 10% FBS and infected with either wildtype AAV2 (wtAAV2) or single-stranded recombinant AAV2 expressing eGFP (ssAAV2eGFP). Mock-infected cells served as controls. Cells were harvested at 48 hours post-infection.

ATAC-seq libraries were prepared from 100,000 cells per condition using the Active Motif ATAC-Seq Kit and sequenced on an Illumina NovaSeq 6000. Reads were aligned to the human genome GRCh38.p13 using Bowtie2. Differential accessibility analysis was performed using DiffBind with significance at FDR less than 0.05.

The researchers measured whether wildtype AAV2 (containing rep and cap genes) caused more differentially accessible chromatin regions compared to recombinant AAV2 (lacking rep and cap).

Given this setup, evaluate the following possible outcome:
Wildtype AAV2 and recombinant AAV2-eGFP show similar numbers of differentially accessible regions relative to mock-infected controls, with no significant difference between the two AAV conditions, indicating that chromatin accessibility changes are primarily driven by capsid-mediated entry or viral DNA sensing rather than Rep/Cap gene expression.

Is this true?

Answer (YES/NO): NO